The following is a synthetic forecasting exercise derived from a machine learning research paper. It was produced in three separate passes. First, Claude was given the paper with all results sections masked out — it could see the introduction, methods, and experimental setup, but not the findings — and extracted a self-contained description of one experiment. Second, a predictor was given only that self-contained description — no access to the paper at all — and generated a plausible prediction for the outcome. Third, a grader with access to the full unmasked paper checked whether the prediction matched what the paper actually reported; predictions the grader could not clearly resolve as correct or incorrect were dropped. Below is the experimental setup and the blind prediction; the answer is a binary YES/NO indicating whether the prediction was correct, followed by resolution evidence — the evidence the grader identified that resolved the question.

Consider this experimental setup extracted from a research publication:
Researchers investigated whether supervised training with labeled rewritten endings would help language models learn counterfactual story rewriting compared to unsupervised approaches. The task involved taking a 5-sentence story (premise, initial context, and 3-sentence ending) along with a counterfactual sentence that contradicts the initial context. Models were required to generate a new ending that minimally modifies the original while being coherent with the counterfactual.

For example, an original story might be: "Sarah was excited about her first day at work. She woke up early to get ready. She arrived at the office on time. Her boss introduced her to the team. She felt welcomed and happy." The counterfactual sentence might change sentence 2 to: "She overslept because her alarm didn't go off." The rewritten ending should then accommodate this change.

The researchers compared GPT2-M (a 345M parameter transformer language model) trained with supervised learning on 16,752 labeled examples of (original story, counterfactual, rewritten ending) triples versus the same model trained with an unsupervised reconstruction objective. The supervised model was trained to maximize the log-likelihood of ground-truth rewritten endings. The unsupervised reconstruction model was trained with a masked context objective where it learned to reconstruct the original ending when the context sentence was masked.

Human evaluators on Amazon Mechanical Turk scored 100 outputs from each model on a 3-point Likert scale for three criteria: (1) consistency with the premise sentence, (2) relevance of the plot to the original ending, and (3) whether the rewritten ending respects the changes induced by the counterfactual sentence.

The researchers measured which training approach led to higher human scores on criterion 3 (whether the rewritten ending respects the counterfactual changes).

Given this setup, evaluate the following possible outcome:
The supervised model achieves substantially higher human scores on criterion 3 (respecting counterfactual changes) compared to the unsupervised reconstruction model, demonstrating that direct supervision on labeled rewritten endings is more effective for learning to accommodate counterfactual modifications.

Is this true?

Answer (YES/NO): NO